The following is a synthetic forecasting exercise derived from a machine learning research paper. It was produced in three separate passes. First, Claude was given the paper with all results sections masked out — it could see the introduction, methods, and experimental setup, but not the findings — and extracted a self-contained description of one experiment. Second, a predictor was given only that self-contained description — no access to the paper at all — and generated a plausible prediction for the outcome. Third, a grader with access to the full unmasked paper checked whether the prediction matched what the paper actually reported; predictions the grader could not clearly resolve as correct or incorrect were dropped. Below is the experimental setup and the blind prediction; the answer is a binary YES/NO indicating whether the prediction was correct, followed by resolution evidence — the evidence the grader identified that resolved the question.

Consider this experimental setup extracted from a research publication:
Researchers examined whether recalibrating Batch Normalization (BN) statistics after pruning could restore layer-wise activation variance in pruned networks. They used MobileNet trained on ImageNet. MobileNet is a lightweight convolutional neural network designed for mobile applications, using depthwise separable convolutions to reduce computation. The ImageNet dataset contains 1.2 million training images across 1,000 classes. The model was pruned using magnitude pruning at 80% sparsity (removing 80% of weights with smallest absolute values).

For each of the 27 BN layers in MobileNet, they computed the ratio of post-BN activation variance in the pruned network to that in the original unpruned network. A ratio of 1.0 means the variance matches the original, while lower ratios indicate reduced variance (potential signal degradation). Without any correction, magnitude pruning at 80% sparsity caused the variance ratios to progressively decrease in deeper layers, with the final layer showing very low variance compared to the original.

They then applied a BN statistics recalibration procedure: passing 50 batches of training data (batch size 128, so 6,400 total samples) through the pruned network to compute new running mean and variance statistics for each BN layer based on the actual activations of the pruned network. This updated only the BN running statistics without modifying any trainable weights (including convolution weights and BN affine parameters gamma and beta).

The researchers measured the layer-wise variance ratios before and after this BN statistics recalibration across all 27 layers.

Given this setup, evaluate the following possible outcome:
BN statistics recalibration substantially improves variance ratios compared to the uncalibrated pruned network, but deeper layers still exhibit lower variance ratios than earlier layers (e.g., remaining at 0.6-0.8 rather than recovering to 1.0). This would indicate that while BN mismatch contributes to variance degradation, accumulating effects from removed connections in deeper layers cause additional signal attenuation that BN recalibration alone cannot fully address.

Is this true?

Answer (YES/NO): NO